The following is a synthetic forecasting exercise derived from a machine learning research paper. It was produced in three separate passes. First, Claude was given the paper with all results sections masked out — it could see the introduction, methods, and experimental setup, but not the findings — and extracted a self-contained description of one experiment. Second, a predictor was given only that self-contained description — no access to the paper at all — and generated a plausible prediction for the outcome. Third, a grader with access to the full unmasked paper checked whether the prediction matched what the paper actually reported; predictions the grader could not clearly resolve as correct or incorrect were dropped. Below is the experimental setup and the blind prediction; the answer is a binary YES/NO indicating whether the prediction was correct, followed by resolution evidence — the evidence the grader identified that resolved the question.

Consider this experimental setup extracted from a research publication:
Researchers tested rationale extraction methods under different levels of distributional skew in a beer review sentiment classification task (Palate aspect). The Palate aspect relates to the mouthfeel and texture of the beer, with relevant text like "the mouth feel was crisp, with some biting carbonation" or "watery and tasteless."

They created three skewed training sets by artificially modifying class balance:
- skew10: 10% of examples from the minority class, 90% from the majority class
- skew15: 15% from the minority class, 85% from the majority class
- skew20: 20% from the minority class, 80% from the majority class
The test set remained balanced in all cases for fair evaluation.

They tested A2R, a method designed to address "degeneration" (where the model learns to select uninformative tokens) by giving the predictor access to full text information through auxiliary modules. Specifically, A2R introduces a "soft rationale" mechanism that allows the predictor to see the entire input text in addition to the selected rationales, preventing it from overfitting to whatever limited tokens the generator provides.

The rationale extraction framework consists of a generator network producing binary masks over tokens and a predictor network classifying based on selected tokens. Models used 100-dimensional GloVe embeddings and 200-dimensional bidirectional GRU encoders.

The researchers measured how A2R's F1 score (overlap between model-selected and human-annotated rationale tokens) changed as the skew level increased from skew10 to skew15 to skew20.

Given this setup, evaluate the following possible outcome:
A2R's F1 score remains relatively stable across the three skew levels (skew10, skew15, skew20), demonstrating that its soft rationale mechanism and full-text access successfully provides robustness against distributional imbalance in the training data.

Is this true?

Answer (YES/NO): NO